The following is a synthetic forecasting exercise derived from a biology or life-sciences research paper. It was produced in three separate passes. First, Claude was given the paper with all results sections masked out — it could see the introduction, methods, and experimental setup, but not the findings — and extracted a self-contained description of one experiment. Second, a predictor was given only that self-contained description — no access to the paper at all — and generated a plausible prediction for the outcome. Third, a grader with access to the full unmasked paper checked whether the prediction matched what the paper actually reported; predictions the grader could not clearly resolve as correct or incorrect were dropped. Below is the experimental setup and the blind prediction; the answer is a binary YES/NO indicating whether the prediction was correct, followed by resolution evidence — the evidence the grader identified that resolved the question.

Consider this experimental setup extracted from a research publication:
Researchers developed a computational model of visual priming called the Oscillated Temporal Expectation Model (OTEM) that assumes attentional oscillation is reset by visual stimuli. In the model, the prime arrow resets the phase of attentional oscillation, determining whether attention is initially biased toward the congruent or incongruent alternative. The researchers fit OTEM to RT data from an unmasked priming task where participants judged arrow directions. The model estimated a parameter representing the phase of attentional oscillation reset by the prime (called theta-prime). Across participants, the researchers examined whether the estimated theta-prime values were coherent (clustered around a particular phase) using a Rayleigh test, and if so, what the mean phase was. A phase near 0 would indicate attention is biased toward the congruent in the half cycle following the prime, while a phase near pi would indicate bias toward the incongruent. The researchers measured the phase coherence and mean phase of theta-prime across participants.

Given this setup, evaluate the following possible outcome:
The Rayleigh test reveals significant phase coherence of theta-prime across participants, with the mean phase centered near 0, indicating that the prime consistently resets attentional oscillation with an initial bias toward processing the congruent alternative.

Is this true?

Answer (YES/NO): YES